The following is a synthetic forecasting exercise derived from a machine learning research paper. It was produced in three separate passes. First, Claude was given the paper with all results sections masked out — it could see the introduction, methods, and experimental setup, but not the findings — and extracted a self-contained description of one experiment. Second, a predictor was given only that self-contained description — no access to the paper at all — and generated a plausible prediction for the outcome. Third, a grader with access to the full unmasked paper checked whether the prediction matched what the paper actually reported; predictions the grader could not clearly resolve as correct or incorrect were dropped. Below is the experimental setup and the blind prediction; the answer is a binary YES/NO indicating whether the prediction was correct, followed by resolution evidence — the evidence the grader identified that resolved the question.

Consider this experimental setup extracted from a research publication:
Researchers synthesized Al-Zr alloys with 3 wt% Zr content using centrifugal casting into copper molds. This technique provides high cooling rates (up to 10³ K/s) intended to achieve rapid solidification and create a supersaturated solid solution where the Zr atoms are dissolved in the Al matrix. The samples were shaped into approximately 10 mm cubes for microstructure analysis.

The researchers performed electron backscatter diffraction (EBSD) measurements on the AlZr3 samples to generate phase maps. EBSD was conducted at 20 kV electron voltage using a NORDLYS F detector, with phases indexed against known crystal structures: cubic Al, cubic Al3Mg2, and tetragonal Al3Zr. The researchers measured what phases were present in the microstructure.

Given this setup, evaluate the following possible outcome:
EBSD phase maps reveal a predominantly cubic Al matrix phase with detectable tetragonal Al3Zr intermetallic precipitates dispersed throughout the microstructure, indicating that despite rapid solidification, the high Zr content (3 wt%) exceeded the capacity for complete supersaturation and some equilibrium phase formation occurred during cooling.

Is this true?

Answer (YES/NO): YES